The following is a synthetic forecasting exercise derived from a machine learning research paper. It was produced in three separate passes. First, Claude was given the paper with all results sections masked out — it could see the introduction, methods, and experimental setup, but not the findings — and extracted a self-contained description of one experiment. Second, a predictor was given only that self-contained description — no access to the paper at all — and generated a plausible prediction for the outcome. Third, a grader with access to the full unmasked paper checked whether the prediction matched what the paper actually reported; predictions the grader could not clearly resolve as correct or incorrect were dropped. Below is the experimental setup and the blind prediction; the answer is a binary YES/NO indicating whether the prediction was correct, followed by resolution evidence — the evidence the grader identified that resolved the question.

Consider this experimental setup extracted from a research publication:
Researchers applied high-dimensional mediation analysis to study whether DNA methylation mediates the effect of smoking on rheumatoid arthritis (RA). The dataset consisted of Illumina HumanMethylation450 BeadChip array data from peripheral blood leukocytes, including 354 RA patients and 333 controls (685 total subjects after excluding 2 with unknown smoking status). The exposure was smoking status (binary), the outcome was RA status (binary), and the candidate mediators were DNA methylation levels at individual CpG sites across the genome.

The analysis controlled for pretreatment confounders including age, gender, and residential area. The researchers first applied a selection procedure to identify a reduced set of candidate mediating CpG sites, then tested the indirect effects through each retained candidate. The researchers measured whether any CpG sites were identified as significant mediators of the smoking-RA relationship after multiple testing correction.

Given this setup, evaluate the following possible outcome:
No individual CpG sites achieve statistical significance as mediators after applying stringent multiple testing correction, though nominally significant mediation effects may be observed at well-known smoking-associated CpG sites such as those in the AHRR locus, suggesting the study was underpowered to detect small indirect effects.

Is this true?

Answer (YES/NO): NO